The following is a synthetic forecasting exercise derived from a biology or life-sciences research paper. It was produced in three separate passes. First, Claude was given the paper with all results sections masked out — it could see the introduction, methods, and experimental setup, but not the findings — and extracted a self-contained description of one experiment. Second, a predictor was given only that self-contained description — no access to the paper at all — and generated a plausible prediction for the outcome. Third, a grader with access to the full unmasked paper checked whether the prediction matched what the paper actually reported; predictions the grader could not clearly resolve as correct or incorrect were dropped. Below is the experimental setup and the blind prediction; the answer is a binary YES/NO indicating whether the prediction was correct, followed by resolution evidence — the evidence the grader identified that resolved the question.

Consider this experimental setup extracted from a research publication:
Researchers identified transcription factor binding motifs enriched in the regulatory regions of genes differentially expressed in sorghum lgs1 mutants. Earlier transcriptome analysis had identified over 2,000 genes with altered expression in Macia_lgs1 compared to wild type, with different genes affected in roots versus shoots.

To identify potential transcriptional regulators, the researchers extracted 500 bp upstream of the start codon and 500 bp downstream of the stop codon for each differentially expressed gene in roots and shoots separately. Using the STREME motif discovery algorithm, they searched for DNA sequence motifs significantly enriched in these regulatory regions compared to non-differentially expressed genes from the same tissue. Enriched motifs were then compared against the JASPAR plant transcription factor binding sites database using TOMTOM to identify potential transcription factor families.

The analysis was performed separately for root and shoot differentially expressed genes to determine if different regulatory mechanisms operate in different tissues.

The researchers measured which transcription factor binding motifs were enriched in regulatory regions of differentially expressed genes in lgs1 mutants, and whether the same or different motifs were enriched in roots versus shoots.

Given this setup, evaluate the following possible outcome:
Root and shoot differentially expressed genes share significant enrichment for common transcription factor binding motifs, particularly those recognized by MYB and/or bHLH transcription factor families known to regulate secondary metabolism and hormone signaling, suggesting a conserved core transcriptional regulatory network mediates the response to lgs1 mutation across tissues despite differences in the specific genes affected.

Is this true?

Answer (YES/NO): NO